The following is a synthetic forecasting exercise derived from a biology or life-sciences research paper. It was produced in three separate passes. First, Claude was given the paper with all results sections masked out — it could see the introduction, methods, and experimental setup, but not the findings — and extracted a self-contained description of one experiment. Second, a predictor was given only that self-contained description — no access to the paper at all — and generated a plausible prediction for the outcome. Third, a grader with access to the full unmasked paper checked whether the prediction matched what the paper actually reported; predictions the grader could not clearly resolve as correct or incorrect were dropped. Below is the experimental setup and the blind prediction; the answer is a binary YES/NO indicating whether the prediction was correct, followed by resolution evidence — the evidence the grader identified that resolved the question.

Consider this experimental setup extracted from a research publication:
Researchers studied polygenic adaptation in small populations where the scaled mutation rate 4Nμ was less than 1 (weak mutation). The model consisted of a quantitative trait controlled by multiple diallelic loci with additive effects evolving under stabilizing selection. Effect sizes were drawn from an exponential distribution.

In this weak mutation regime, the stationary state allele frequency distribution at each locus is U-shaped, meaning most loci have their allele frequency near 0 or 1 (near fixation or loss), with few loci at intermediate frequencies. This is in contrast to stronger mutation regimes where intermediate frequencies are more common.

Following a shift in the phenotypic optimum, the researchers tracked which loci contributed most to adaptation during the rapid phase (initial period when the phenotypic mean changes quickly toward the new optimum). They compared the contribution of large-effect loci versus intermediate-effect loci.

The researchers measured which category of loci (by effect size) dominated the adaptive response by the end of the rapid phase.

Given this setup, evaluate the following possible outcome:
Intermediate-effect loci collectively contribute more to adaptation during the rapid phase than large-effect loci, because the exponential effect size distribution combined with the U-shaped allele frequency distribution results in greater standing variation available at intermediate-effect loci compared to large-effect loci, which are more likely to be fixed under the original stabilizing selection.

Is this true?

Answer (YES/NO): NO